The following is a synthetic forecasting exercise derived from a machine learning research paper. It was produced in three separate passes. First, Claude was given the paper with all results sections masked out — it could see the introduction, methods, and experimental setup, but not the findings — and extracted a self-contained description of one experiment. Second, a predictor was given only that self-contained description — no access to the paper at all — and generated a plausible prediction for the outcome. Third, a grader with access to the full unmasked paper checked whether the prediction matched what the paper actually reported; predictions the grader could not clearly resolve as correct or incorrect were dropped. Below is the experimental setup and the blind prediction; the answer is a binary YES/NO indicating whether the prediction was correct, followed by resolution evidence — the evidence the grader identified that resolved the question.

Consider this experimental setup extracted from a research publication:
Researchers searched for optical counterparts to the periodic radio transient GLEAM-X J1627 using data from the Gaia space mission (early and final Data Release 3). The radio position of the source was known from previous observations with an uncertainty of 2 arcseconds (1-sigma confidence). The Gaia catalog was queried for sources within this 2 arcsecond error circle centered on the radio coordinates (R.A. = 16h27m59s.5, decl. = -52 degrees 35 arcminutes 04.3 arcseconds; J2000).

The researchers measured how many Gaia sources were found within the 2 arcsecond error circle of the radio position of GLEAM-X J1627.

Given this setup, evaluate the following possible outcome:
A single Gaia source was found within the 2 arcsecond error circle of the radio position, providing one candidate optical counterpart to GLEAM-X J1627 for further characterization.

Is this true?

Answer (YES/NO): YES